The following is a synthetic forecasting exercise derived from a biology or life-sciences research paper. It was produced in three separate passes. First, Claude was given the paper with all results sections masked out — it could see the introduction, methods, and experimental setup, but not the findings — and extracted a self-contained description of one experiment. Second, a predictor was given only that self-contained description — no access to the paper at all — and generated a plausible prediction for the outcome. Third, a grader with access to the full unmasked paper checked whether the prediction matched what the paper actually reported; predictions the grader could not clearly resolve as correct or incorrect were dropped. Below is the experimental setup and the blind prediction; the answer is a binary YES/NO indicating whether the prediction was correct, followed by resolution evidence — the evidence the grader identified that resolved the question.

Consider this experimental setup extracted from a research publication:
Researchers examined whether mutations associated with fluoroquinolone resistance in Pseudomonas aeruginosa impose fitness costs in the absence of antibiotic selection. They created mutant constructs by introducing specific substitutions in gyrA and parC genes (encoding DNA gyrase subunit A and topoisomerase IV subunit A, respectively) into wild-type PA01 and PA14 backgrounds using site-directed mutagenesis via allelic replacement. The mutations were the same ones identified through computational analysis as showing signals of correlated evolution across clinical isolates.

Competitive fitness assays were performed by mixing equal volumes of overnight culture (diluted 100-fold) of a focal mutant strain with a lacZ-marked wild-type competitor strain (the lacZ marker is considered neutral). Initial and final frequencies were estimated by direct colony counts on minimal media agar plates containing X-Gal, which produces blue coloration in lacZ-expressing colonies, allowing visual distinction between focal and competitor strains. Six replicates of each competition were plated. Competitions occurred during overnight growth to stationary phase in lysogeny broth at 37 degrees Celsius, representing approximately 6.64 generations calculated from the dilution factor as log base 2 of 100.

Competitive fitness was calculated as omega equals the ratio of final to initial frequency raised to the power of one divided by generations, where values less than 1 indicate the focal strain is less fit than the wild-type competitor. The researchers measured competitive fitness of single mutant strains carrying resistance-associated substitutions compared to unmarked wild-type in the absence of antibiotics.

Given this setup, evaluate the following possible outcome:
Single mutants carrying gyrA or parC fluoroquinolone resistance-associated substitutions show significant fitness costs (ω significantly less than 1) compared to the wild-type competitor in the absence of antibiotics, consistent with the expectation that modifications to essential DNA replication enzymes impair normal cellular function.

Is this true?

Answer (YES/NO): NO